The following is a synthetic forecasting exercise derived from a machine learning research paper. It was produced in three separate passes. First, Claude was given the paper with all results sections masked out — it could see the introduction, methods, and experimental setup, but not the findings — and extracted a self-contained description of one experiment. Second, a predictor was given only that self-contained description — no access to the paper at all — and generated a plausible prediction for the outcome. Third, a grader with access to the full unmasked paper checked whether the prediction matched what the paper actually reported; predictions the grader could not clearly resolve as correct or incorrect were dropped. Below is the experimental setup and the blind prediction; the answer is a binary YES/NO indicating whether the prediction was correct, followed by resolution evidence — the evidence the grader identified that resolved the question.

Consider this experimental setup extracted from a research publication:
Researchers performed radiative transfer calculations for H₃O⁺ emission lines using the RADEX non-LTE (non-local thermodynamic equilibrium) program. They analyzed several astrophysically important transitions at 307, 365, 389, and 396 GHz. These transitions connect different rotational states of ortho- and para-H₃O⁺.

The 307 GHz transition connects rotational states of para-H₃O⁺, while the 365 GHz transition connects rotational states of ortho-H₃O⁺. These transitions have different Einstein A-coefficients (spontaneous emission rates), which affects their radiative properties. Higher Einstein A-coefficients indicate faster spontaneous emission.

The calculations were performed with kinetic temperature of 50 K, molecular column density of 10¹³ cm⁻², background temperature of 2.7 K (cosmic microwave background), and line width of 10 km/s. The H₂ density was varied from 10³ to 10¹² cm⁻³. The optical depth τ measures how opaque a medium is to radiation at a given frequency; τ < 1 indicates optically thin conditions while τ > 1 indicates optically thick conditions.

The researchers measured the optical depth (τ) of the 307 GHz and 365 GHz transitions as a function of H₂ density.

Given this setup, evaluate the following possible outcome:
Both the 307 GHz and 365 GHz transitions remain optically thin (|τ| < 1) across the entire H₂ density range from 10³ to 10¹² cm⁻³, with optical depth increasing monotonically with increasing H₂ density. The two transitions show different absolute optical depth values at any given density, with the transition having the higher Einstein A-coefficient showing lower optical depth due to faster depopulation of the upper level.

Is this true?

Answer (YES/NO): NO